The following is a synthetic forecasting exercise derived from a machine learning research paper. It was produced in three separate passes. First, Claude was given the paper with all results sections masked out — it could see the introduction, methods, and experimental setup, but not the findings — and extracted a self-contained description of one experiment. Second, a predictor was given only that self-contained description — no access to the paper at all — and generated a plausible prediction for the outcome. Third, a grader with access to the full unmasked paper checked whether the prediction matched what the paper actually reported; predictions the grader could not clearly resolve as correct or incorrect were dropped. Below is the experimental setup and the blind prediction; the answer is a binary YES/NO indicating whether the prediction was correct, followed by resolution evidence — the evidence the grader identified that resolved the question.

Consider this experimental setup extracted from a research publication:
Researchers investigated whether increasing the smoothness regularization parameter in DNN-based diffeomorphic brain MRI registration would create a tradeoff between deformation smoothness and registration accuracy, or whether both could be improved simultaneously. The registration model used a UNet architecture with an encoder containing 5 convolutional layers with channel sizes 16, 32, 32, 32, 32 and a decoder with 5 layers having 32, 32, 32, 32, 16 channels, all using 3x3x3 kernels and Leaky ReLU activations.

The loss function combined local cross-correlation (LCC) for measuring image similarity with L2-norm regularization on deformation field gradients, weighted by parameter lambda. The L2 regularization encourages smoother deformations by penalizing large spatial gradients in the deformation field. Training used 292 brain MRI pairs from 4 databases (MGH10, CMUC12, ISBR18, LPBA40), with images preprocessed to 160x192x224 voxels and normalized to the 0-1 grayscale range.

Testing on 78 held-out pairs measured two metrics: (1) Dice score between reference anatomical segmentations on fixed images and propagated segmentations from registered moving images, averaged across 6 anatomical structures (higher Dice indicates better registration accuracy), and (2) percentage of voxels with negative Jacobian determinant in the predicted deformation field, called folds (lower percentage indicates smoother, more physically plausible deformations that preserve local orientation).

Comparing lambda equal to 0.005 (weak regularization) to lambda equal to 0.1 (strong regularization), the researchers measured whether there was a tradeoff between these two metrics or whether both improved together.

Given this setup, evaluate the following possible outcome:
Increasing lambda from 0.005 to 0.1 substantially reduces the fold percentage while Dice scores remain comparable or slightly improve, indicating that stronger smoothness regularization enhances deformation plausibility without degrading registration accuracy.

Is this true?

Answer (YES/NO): YES